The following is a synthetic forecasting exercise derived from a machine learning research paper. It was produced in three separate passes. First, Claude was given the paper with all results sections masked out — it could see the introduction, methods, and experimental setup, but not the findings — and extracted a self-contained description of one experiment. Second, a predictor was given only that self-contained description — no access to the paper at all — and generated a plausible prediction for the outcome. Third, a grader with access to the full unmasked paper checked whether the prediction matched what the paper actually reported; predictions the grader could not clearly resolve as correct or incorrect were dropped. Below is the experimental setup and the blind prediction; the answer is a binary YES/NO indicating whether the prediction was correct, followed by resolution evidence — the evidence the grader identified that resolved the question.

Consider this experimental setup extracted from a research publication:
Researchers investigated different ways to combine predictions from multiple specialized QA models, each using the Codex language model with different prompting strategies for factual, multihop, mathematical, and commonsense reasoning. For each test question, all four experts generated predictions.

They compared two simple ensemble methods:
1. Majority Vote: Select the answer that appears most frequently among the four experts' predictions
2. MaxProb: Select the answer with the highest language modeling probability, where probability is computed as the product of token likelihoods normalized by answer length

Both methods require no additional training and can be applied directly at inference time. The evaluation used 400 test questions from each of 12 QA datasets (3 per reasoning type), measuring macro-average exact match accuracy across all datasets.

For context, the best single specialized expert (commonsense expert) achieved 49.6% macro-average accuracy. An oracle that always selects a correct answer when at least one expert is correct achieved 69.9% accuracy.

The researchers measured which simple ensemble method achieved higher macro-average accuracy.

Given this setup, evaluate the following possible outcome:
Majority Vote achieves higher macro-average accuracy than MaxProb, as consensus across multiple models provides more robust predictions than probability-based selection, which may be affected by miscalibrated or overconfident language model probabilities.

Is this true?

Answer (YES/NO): NO